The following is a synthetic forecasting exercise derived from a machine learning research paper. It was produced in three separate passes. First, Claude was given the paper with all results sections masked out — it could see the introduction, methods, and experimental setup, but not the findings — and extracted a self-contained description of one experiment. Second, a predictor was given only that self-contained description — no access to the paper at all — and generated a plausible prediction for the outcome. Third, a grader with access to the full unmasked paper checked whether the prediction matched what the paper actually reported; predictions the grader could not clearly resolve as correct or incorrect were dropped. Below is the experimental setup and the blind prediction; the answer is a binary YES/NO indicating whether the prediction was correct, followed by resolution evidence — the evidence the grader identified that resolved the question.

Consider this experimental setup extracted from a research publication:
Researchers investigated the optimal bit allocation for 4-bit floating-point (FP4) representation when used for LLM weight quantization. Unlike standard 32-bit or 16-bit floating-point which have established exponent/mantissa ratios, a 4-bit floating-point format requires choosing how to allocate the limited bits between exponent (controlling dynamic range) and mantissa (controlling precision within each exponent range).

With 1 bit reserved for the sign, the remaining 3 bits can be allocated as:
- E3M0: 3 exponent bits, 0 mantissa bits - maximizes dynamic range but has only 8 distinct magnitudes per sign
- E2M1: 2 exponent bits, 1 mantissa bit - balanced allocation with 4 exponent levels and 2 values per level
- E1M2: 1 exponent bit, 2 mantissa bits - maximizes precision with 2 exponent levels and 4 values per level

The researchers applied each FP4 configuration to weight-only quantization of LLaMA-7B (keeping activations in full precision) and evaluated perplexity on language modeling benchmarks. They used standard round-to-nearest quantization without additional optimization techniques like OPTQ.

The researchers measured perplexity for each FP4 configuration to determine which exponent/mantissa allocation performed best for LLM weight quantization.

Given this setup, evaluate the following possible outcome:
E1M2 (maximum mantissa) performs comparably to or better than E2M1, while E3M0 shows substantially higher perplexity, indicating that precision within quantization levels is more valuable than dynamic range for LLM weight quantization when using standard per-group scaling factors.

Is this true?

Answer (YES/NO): NO